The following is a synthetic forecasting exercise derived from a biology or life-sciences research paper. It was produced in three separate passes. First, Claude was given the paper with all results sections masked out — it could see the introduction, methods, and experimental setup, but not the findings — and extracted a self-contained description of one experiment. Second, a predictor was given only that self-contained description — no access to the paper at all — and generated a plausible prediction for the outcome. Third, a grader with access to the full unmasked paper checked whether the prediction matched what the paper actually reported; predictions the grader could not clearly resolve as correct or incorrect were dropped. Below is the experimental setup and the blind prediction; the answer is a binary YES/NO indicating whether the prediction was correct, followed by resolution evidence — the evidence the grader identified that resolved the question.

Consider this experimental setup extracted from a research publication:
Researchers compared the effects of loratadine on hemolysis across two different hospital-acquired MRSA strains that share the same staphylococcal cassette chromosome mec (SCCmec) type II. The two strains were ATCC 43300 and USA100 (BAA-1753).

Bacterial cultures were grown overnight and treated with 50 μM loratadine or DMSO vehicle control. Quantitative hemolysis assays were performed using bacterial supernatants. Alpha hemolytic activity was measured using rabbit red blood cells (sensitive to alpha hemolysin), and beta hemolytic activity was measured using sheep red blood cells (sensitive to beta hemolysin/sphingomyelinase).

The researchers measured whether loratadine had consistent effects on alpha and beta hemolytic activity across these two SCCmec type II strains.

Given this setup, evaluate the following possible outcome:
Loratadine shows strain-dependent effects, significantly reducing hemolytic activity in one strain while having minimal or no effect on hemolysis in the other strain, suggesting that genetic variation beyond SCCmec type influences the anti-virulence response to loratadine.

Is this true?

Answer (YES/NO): NO